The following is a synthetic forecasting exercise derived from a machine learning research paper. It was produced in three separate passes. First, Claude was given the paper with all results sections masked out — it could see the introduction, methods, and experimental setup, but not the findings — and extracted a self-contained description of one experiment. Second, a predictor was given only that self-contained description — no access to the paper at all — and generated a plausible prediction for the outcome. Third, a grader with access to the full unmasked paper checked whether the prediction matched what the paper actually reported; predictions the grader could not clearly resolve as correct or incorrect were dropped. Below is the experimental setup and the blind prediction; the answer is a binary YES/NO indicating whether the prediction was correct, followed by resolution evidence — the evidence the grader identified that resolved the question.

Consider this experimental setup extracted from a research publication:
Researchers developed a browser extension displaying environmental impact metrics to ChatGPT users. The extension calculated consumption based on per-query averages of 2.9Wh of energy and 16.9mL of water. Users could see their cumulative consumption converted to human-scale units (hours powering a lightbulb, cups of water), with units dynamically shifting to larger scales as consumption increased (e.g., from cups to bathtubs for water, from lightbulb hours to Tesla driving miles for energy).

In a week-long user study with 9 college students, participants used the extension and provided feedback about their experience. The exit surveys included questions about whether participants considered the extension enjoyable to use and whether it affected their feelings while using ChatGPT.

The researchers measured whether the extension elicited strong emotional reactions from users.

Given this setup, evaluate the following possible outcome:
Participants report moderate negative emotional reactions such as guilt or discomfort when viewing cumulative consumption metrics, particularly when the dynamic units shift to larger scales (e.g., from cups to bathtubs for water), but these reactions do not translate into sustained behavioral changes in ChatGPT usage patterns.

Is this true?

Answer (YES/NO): NO